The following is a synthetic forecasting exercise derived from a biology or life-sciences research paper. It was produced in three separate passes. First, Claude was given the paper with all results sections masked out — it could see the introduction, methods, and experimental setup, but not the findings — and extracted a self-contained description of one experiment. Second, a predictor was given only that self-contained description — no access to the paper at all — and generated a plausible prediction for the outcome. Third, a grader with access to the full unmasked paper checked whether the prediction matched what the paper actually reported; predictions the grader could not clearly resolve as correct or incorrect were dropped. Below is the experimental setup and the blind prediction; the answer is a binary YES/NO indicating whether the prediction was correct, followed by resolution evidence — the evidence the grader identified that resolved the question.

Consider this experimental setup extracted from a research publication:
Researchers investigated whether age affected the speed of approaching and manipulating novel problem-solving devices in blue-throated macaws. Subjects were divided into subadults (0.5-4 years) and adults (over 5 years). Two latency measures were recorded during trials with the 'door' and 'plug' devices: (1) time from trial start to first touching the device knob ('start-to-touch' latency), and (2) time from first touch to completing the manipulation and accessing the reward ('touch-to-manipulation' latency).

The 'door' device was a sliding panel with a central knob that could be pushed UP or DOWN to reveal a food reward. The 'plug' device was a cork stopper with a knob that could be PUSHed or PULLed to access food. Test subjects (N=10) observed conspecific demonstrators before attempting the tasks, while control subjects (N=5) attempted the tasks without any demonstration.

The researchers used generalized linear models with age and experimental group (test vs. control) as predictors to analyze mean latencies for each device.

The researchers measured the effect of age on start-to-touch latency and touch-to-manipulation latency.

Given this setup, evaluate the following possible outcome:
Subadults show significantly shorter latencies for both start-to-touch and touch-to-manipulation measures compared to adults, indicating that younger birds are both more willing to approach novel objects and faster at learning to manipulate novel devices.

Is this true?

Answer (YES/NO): NO